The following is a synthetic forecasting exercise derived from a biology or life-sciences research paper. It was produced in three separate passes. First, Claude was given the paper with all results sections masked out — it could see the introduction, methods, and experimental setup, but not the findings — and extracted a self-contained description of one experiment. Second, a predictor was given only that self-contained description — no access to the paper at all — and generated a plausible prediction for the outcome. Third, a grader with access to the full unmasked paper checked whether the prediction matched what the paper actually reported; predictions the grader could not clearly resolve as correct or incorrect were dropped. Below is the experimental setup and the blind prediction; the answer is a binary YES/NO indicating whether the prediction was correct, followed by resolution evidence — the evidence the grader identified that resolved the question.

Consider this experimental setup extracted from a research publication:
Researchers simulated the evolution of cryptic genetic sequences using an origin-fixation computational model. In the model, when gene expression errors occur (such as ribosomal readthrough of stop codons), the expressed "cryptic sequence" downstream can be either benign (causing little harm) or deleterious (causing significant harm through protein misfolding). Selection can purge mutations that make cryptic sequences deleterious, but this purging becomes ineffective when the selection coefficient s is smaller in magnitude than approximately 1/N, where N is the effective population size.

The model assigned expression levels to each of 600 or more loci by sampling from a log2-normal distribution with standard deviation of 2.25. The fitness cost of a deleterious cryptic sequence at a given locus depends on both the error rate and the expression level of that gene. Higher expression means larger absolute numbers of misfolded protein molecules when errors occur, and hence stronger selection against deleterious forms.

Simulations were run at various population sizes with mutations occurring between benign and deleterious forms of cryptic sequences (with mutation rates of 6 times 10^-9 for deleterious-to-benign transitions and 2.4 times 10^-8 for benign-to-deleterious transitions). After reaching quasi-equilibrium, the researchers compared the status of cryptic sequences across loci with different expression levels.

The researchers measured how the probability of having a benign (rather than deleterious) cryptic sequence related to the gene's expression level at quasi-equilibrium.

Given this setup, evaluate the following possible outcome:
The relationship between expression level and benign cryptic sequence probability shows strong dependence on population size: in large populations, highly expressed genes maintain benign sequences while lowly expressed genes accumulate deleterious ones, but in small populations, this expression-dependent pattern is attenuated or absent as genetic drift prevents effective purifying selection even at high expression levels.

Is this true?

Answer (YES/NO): NO